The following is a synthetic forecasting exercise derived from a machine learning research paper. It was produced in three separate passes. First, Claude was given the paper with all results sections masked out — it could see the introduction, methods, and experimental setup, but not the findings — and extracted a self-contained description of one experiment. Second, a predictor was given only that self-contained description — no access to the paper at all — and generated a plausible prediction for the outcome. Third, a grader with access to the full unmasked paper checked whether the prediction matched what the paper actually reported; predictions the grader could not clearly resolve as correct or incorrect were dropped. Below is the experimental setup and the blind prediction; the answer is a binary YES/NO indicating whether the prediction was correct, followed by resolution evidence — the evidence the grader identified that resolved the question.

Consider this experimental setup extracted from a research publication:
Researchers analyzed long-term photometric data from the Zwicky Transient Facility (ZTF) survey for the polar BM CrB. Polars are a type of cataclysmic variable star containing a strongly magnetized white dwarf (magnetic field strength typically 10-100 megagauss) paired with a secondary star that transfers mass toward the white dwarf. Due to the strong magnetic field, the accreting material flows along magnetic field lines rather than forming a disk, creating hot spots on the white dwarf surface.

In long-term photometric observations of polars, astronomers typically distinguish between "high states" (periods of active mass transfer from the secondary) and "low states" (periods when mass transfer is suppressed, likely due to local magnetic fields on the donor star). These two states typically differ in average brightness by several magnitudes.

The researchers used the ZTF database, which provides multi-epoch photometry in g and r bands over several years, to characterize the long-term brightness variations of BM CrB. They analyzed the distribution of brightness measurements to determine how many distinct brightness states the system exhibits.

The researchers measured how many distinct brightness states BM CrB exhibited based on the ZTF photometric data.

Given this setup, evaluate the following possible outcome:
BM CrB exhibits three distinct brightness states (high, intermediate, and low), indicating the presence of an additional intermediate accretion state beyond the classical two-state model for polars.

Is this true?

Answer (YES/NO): YES